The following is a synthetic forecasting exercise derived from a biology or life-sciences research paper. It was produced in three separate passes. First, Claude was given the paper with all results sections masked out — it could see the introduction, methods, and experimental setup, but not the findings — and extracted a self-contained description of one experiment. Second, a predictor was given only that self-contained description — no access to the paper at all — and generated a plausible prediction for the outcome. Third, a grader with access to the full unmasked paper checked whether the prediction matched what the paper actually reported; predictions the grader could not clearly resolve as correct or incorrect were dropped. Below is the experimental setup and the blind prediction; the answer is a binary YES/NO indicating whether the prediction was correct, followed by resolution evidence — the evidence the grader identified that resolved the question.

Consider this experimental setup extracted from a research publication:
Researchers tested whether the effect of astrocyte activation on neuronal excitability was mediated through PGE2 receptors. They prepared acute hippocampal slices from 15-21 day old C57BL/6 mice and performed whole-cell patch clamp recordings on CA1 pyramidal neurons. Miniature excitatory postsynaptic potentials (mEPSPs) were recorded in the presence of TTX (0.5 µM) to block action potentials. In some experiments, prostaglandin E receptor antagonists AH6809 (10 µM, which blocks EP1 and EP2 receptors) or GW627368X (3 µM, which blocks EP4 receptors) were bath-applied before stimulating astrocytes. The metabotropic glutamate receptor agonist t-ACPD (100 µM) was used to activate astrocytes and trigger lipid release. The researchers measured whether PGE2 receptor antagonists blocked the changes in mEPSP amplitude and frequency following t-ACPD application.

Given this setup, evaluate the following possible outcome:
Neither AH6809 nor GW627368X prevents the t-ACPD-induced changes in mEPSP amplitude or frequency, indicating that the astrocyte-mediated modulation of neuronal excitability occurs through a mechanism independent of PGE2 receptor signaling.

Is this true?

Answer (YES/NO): NO